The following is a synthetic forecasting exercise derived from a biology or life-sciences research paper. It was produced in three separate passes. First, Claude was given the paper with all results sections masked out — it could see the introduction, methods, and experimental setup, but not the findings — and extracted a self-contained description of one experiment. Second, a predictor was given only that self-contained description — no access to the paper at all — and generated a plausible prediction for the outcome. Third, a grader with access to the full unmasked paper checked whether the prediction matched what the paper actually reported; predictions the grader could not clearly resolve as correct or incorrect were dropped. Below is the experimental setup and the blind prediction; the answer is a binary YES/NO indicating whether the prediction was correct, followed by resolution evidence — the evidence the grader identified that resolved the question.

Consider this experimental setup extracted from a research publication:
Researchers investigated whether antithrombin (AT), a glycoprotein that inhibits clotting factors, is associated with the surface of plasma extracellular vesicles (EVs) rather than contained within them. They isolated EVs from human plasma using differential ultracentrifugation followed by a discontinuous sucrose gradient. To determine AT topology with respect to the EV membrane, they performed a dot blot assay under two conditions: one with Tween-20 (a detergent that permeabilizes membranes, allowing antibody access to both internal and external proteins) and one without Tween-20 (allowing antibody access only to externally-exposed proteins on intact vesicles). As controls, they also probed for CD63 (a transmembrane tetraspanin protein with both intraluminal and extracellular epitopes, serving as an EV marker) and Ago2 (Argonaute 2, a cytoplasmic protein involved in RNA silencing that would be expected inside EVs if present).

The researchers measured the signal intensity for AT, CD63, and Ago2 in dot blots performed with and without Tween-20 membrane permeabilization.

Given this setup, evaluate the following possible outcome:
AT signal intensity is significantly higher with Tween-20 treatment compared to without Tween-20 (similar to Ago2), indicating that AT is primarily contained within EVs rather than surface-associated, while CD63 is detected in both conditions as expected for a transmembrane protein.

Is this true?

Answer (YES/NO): NO